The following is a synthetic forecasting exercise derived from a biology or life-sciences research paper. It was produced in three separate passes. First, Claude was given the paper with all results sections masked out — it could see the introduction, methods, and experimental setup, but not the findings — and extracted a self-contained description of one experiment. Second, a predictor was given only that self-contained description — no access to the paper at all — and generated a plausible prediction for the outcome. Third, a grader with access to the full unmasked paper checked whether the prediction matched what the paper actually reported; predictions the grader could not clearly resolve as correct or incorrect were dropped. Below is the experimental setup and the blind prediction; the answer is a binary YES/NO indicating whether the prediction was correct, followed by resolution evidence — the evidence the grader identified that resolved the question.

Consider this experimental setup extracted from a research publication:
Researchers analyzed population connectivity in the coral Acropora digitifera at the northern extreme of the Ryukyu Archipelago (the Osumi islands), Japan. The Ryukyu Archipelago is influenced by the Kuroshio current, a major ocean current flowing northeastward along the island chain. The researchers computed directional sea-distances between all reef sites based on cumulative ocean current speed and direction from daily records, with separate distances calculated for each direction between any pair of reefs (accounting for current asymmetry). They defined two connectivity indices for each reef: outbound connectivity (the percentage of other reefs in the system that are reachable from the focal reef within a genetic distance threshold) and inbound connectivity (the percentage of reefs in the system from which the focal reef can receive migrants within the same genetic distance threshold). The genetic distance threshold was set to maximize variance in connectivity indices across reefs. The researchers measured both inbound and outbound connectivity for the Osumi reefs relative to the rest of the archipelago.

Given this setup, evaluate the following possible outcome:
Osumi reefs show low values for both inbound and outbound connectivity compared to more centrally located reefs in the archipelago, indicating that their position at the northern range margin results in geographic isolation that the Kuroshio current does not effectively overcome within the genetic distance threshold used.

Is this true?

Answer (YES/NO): YES